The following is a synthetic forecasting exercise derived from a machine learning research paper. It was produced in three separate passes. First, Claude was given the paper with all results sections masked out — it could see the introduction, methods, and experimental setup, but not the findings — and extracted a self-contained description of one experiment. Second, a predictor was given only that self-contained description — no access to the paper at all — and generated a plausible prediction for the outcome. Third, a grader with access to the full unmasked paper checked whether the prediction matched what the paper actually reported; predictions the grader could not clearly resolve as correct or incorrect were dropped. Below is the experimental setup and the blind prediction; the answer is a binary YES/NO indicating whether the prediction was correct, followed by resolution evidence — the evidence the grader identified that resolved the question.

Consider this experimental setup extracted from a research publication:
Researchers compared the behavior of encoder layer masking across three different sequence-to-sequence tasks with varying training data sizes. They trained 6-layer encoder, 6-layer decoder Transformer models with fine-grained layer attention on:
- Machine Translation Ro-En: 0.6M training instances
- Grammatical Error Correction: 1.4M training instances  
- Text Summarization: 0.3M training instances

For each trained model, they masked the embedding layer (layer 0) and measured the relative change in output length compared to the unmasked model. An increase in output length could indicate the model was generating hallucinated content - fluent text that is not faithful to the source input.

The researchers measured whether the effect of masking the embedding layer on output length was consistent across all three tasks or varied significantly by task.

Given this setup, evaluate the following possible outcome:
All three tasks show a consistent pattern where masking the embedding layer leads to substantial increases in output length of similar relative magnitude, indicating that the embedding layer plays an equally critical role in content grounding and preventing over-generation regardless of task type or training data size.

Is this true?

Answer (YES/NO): NO